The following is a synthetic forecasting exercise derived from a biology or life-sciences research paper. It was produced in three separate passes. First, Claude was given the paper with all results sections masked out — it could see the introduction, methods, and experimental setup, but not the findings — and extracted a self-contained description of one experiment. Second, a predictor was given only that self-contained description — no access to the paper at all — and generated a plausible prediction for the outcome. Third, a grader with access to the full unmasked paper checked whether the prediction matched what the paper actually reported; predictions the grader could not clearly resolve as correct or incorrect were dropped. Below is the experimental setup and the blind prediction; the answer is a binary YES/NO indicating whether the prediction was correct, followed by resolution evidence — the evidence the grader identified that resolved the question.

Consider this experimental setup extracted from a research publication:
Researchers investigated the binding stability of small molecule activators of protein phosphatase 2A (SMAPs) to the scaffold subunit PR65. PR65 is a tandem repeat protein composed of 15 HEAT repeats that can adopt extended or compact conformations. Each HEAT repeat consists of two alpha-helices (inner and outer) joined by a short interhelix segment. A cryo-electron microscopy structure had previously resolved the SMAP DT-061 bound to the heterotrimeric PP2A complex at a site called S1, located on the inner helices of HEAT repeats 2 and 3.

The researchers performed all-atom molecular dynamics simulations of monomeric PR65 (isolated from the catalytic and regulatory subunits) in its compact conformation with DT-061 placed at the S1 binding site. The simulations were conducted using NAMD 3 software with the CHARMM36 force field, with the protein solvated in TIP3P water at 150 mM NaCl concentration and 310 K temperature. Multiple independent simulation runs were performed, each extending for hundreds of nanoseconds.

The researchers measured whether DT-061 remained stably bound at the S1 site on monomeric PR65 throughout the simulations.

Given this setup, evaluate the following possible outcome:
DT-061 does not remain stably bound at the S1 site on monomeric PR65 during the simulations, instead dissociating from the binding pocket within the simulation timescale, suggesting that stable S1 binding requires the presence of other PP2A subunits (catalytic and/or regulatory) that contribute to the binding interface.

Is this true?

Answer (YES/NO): YES